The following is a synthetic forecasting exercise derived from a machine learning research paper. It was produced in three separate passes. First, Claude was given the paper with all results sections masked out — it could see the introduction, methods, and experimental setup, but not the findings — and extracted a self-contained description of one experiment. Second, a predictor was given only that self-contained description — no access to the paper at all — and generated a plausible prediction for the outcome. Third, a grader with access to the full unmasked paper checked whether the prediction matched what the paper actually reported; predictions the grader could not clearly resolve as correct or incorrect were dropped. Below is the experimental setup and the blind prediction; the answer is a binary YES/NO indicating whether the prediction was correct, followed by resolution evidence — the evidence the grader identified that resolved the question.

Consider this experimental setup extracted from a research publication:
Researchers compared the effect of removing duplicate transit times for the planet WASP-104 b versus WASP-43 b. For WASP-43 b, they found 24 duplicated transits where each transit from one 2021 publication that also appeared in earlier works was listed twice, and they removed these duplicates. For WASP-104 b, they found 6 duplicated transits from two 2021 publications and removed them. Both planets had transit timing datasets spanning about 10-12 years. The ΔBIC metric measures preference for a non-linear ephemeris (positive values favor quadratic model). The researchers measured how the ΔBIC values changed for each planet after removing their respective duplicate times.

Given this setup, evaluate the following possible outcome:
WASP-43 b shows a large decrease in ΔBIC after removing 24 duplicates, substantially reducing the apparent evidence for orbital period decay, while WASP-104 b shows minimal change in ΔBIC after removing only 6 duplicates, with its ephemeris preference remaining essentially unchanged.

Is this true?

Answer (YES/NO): NO